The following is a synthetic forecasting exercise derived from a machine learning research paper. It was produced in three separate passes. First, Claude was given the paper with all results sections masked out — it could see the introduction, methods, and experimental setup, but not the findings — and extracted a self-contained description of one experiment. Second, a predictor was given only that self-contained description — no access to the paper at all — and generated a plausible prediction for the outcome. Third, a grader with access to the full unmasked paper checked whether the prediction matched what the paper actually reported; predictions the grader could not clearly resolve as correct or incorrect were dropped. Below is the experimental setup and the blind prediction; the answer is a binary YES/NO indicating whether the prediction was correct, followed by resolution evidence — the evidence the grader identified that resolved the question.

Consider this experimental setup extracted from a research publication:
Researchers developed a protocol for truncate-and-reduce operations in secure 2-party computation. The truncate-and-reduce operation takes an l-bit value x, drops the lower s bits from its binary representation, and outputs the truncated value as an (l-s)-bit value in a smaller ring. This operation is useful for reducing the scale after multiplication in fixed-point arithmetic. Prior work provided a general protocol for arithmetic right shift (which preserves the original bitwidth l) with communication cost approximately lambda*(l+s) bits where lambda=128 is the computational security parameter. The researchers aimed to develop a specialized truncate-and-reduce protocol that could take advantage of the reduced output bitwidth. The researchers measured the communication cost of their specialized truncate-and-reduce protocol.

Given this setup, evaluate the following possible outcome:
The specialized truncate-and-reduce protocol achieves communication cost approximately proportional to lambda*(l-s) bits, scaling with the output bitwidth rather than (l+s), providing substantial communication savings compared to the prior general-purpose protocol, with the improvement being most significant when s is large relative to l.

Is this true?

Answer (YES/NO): NO